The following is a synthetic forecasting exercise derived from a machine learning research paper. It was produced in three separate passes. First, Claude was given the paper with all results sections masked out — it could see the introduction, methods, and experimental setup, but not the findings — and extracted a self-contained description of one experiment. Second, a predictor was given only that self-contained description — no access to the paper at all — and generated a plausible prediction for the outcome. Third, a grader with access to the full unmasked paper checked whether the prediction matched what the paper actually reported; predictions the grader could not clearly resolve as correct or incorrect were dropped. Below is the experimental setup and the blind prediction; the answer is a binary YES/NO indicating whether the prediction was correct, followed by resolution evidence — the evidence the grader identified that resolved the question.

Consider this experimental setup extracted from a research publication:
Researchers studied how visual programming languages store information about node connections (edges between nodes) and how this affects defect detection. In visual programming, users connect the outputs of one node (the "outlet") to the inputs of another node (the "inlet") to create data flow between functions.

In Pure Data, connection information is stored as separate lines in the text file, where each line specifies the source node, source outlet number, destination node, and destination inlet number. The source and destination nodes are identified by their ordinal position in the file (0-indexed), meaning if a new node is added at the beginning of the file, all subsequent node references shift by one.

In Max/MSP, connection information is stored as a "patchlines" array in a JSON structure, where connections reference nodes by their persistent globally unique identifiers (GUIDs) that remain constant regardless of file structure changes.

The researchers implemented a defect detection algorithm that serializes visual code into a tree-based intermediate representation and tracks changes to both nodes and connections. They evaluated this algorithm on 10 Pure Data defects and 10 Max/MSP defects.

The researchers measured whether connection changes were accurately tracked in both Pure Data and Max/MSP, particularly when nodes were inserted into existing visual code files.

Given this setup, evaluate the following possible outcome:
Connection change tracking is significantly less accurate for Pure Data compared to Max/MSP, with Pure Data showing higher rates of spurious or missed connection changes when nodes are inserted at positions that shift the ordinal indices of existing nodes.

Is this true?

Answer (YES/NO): YES